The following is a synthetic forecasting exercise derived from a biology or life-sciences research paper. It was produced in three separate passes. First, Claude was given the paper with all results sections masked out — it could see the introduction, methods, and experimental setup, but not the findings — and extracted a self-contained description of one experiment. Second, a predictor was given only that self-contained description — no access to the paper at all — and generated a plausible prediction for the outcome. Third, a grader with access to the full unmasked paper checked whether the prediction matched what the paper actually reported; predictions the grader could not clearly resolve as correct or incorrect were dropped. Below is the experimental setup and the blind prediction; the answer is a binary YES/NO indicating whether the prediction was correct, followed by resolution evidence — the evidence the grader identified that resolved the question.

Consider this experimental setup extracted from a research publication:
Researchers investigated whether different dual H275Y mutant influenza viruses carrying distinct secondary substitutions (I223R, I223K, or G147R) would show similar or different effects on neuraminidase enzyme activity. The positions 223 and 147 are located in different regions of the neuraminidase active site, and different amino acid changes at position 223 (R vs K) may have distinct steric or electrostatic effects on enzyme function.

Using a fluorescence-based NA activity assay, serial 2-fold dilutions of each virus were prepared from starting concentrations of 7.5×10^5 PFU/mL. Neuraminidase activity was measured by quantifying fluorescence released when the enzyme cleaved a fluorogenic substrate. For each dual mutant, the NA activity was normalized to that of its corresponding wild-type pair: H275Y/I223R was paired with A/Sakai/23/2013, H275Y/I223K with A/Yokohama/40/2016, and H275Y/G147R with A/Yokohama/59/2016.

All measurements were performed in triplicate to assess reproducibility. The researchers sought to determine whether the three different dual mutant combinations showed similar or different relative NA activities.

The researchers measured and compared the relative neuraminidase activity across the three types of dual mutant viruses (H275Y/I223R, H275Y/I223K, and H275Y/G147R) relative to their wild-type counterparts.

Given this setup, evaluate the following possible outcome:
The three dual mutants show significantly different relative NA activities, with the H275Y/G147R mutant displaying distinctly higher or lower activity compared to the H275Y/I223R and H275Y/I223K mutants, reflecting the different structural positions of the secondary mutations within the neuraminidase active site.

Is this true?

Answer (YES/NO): YES